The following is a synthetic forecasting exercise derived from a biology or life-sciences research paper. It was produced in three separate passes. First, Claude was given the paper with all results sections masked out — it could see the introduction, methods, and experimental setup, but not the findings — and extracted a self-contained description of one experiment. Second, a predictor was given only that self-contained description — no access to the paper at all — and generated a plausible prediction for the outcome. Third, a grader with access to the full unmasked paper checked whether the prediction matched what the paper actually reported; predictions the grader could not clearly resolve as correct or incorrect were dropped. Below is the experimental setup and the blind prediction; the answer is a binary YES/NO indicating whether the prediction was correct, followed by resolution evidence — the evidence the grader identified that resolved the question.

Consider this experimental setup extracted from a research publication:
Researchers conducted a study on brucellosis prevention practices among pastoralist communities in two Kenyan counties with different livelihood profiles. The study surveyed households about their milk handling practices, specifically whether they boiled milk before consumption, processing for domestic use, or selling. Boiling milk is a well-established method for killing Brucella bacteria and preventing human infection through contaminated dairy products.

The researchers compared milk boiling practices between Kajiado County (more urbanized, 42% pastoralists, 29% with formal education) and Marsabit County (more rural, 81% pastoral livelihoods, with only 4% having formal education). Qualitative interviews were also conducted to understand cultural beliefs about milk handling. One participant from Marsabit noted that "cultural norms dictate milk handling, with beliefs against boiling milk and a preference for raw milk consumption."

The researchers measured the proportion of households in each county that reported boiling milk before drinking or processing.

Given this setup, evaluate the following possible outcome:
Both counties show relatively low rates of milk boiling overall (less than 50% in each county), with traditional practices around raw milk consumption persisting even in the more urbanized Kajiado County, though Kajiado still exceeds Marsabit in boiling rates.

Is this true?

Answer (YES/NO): NO